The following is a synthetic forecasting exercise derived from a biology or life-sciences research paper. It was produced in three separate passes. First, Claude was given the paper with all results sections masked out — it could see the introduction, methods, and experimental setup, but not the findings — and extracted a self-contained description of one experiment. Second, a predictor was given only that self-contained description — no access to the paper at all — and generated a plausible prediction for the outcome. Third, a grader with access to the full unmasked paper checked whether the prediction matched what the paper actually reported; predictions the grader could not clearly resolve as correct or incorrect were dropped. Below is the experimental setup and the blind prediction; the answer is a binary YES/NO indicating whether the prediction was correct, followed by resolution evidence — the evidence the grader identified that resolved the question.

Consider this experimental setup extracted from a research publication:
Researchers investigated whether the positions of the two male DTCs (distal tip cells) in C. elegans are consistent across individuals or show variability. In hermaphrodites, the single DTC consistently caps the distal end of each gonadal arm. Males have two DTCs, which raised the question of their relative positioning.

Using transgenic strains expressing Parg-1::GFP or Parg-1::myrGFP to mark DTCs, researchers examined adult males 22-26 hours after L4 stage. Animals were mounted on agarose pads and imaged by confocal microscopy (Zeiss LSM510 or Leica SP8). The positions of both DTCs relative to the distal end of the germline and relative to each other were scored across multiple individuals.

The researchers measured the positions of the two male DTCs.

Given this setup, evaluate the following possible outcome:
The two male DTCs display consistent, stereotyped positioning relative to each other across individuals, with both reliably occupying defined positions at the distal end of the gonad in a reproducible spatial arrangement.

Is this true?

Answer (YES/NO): NO